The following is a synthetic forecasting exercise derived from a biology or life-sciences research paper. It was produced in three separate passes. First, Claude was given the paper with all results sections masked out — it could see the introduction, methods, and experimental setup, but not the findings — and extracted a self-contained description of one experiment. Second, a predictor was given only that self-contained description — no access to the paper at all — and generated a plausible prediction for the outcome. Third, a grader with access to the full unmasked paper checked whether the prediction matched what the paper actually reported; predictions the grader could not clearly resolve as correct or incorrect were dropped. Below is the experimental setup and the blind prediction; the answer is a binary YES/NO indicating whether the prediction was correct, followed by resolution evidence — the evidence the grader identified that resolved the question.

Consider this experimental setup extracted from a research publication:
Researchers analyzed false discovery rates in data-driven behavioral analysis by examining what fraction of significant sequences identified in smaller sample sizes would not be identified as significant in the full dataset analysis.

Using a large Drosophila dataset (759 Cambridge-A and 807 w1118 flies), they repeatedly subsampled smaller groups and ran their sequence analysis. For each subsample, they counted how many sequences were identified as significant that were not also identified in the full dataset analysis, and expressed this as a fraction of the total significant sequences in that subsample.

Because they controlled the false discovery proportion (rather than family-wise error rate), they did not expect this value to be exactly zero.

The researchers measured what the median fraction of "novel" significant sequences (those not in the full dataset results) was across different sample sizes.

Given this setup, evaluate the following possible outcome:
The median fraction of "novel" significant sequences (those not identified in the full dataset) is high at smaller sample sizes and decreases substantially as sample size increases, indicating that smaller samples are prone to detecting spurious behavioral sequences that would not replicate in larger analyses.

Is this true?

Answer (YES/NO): NO